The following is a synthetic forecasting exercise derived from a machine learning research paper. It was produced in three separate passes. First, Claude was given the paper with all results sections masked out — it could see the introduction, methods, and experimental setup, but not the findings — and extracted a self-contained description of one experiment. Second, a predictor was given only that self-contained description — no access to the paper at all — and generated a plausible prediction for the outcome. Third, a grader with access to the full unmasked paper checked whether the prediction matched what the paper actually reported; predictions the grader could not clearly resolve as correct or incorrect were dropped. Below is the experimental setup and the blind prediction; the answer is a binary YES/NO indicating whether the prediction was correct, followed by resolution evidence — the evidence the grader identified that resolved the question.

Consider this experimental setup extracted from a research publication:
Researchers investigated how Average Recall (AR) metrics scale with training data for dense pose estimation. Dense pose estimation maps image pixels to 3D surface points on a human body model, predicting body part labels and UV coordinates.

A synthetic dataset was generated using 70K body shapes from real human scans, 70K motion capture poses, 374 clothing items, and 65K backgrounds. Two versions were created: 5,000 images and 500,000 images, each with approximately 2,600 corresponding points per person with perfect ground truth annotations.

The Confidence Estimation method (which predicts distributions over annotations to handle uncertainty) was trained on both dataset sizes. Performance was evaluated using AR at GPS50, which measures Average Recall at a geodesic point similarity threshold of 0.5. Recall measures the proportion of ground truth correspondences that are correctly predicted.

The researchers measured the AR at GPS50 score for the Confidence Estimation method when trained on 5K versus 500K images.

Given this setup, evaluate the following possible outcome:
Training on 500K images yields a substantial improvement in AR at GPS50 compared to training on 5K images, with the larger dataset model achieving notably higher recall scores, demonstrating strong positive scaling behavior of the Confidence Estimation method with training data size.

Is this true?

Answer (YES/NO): YES